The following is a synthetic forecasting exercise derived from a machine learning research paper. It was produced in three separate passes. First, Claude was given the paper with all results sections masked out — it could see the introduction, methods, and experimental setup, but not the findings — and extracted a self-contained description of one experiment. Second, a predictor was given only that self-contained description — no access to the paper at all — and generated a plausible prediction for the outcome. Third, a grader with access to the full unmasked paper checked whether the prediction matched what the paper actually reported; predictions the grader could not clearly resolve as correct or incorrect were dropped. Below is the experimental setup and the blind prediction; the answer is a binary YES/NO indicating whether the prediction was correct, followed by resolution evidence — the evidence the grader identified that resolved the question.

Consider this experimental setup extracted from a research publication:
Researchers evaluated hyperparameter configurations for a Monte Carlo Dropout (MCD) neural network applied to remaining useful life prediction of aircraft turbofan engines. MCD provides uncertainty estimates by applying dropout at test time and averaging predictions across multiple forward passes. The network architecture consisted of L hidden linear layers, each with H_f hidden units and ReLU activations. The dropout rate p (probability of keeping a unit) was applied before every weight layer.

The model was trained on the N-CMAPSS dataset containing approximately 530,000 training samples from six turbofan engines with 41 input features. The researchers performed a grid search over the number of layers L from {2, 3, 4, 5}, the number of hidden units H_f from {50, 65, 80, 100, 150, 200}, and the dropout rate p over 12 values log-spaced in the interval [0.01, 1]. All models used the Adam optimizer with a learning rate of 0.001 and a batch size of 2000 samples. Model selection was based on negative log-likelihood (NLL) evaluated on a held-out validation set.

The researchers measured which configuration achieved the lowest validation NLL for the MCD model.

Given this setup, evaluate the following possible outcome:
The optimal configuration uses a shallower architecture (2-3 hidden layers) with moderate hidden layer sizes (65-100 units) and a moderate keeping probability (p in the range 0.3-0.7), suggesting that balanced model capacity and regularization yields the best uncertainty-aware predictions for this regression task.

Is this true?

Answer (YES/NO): NO